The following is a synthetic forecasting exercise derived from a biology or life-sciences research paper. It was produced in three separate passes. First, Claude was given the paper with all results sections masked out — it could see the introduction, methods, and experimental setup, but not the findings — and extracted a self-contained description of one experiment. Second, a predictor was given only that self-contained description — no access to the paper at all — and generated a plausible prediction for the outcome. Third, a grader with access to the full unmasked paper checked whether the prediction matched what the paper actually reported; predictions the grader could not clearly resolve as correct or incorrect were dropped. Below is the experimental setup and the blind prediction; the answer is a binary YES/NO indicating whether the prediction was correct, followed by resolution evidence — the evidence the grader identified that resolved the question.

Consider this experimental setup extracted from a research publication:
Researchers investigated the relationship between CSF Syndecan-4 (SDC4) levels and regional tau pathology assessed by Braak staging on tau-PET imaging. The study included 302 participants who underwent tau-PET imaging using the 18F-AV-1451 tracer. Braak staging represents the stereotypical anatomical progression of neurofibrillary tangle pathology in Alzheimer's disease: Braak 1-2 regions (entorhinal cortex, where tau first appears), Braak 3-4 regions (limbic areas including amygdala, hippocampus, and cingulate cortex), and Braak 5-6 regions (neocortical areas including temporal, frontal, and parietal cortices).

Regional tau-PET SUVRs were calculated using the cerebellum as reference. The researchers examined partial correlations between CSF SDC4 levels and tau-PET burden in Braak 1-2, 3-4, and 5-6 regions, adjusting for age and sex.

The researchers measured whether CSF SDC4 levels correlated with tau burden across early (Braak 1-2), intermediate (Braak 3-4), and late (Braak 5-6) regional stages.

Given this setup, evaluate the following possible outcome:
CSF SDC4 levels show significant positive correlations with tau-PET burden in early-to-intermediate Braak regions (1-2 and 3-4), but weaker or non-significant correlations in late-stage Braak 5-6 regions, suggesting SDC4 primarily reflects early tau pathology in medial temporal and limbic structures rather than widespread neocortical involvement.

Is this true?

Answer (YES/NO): NO